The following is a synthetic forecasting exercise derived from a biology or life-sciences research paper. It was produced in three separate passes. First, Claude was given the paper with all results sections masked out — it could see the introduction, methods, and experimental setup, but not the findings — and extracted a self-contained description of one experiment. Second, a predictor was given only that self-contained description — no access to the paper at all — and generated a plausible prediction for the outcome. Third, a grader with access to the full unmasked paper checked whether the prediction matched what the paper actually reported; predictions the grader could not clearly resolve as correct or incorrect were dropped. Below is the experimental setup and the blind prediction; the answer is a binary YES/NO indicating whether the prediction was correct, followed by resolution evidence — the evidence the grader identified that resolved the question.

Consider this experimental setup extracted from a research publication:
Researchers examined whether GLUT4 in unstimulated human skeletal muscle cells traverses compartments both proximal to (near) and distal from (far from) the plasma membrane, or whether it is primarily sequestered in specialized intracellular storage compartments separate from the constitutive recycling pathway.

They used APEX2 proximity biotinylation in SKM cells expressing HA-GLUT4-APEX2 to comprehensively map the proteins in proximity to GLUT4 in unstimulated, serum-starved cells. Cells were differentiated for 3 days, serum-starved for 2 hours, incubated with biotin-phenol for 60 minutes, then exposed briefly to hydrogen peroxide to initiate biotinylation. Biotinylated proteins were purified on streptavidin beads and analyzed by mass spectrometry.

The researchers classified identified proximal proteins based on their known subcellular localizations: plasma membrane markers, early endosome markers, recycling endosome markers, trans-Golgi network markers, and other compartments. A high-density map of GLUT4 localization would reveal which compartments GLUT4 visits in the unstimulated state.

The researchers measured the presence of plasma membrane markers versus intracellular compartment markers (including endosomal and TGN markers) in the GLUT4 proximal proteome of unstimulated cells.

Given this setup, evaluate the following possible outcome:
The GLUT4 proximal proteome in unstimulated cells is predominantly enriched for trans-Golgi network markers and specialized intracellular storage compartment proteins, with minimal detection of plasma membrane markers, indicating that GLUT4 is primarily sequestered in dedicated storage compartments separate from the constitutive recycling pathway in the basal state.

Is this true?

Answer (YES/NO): NO